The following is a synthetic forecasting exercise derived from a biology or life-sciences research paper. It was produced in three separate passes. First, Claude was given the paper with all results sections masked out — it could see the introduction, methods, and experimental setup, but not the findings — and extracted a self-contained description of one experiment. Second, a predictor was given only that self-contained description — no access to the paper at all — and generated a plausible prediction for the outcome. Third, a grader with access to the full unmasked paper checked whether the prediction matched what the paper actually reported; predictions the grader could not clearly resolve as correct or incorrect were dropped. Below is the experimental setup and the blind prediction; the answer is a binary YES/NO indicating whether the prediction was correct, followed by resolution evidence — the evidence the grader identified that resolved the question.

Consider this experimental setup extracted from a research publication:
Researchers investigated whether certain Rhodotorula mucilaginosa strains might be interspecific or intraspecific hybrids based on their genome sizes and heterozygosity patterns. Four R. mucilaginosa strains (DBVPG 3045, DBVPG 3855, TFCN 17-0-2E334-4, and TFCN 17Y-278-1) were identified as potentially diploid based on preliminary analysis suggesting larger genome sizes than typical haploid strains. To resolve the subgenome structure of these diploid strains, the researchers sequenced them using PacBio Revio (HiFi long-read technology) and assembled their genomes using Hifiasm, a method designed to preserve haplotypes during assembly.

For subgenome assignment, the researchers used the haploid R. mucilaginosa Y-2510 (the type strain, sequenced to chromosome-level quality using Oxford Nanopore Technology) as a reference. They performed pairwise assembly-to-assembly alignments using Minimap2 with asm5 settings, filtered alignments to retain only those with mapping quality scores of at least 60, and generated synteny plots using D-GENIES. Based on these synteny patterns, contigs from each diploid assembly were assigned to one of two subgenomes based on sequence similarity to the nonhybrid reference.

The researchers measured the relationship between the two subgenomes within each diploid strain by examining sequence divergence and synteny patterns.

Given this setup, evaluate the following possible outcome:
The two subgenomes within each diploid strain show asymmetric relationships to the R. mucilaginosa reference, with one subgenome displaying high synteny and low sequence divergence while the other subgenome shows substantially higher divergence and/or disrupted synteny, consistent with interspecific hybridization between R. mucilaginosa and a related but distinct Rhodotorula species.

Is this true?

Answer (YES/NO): YES